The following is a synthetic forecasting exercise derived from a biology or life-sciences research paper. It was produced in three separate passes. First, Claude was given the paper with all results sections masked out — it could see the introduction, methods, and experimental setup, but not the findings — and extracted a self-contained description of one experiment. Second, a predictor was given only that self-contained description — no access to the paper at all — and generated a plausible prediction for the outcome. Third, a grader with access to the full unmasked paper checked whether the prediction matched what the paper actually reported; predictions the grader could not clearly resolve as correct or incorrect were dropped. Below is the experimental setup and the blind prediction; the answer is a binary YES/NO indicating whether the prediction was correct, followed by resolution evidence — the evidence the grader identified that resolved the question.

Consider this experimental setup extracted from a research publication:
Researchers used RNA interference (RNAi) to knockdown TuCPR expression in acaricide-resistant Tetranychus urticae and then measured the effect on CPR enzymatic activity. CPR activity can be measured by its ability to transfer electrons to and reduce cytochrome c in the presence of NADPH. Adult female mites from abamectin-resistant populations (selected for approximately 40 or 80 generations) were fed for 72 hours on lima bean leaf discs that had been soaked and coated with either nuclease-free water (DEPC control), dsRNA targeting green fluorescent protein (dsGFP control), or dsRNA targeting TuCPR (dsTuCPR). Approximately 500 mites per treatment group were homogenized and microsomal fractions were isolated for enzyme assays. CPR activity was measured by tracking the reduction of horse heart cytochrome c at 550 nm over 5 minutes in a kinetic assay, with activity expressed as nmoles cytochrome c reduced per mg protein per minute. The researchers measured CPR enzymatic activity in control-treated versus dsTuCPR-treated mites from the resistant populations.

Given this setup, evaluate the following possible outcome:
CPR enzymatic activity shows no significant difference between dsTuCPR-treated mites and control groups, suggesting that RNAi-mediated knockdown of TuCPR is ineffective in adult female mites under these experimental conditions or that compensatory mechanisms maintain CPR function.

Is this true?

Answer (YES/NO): NO